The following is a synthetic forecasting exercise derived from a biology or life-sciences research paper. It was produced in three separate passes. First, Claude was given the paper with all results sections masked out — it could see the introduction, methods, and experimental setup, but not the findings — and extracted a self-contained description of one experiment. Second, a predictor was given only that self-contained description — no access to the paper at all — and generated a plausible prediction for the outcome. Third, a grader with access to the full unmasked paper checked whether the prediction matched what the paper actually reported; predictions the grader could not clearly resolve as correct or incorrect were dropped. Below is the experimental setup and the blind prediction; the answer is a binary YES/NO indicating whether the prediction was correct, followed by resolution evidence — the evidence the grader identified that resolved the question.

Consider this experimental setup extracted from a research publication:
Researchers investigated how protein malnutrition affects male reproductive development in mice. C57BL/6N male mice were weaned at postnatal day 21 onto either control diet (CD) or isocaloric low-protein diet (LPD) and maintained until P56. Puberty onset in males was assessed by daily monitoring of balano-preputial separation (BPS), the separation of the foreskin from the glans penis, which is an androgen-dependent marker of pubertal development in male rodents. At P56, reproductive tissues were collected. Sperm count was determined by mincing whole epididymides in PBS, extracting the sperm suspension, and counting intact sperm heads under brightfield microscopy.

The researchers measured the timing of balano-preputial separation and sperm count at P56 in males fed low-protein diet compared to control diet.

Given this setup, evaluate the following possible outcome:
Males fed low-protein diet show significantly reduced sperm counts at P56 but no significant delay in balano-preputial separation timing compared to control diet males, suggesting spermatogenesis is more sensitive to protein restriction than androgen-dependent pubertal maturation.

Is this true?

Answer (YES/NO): NO